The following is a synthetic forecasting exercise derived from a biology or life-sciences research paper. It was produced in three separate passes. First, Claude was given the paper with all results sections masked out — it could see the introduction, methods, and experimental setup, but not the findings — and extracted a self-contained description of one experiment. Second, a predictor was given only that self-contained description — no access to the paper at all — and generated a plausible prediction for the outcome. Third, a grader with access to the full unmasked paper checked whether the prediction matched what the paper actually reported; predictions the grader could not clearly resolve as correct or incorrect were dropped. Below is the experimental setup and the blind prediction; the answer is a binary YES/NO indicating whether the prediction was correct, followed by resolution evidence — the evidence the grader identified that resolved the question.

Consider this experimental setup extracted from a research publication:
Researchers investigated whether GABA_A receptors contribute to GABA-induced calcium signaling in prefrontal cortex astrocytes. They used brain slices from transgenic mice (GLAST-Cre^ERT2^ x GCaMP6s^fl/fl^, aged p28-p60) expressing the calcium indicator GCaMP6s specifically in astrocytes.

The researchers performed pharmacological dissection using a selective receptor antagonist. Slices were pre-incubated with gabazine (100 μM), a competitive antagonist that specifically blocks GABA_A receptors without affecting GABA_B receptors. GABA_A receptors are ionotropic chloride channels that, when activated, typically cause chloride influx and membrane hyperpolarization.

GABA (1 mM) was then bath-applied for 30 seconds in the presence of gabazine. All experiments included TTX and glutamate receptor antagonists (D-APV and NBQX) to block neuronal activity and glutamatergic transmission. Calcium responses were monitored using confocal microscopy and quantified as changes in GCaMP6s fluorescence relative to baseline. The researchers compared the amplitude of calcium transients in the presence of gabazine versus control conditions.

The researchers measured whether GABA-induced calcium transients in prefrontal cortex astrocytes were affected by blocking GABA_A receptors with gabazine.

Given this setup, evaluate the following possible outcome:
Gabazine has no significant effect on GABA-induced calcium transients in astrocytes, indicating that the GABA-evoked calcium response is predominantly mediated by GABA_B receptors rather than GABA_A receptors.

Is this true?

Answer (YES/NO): YES